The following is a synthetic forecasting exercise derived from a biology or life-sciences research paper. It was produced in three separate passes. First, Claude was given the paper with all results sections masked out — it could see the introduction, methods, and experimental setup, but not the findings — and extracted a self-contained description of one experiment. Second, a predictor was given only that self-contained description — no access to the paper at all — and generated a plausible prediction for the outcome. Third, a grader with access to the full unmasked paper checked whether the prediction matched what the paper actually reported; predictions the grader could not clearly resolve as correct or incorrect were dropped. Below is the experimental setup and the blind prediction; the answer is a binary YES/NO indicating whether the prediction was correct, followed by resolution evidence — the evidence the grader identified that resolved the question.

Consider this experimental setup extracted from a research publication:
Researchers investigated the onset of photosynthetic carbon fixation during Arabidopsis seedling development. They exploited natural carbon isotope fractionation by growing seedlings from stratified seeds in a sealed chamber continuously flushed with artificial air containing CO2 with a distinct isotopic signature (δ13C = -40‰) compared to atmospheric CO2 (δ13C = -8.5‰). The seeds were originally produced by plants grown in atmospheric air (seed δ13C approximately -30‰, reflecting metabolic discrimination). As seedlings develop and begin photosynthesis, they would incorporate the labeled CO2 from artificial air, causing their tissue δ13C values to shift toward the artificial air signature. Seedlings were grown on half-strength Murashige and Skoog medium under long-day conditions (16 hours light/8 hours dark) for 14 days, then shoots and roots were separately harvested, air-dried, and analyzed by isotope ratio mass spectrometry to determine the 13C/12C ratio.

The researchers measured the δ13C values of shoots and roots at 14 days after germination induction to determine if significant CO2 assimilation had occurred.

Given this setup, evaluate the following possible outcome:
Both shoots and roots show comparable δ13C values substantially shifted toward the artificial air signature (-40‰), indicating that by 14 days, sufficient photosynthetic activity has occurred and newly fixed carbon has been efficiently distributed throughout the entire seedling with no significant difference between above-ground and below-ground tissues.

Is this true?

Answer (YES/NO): NO